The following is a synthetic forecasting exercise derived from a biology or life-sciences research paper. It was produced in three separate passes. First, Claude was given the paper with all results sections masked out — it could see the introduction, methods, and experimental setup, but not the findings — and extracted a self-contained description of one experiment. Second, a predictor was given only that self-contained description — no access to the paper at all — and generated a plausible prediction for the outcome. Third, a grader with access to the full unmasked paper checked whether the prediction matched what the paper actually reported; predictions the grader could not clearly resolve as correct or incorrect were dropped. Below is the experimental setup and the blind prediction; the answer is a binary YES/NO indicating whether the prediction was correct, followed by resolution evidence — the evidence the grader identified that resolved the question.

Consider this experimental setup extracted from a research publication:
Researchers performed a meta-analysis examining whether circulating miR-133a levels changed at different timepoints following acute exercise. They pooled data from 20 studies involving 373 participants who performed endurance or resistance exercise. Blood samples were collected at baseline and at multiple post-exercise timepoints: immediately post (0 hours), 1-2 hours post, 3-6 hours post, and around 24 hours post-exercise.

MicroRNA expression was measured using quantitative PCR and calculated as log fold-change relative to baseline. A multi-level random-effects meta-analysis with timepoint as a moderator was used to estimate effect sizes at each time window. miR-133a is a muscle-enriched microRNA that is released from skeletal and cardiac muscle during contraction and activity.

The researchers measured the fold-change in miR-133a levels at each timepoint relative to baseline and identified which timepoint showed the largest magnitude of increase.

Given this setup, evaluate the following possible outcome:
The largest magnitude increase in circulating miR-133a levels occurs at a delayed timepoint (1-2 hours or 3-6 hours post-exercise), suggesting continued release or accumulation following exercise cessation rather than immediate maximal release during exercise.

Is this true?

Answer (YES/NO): YES